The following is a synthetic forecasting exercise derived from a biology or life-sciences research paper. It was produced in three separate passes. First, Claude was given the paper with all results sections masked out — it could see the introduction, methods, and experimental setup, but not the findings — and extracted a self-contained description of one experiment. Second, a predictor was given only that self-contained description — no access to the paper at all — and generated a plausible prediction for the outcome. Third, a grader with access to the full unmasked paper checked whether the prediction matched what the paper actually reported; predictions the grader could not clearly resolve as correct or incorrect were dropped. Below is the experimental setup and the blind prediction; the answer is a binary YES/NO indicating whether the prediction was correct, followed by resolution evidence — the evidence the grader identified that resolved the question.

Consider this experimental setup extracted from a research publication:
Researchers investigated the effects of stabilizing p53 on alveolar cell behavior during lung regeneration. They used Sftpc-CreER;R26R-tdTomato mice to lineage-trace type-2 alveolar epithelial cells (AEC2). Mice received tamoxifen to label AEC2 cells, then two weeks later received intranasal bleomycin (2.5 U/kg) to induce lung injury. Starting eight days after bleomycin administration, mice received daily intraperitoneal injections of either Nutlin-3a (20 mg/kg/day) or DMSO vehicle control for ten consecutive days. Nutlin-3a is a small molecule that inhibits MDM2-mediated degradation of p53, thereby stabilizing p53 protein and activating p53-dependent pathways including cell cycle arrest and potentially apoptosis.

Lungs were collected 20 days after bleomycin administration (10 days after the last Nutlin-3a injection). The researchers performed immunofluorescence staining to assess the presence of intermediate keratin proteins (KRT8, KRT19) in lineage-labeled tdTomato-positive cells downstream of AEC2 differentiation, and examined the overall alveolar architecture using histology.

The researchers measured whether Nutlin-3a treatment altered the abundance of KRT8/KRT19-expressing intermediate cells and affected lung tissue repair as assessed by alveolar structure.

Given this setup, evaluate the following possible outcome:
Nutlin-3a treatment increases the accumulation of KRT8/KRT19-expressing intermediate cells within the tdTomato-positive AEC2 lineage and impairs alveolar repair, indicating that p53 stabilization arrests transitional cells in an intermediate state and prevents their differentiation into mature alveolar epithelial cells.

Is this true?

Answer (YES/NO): NO